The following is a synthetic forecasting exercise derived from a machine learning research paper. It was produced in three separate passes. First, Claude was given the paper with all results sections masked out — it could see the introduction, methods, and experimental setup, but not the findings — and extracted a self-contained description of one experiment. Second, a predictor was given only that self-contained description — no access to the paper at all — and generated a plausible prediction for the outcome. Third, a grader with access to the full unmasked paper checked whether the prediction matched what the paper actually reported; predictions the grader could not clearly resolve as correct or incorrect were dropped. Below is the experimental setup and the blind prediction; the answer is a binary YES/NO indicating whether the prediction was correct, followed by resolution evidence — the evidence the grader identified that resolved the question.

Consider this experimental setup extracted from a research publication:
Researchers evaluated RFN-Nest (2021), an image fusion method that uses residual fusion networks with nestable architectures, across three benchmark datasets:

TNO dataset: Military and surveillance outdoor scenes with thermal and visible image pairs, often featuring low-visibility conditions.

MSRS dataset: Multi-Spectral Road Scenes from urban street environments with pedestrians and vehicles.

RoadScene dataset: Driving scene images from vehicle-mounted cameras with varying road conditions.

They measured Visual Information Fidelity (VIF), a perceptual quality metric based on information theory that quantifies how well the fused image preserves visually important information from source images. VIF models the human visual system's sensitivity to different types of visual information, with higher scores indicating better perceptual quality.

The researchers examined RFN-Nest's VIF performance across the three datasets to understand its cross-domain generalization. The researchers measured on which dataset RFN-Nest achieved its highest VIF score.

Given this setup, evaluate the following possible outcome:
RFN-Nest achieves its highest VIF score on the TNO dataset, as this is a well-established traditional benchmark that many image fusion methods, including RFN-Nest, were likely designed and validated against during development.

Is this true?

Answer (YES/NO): NO